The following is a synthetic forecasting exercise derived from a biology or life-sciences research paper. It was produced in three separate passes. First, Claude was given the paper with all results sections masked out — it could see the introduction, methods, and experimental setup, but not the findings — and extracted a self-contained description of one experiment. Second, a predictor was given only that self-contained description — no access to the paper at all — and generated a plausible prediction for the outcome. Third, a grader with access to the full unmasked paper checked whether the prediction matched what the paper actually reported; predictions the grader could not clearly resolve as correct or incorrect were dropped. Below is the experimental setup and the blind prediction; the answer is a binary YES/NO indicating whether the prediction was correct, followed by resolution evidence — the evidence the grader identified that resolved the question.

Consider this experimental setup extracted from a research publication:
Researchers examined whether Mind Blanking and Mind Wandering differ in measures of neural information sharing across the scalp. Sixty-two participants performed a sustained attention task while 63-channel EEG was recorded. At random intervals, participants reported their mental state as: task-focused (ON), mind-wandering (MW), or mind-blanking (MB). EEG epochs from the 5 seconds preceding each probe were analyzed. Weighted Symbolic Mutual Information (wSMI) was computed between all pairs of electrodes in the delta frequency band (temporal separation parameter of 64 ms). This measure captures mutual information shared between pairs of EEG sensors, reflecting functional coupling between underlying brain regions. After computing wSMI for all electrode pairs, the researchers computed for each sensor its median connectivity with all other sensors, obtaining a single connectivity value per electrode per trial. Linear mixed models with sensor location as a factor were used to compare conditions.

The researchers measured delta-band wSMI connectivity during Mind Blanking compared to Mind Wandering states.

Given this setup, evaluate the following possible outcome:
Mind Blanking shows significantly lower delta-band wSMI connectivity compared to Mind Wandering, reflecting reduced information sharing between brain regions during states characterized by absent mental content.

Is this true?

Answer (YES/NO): YES